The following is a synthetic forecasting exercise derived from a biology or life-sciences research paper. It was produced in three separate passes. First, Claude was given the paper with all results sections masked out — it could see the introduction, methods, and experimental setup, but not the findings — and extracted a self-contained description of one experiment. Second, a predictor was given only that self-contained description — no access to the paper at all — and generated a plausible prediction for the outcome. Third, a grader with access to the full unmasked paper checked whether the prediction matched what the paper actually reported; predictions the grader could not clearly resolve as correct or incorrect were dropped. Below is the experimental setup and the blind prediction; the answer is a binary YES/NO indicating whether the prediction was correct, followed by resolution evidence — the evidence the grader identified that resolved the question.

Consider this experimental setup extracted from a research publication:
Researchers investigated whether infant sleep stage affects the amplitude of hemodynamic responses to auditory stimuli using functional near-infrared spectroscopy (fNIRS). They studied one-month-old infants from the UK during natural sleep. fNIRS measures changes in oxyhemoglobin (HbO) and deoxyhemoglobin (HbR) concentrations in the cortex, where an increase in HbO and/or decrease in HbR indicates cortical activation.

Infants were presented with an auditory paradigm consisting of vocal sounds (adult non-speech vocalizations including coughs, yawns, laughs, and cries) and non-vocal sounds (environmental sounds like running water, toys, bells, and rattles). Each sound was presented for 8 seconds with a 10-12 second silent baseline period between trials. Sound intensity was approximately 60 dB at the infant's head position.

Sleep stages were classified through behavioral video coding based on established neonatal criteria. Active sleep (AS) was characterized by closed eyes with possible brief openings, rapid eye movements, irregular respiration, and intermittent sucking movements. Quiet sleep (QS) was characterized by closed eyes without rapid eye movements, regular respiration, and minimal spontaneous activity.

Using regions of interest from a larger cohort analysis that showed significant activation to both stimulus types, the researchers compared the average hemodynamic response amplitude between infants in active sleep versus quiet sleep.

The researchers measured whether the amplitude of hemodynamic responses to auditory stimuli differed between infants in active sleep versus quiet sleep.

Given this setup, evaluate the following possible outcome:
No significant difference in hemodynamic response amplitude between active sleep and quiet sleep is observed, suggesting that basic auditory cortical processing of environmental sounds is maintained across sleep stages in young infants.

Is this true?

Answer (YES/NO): YES